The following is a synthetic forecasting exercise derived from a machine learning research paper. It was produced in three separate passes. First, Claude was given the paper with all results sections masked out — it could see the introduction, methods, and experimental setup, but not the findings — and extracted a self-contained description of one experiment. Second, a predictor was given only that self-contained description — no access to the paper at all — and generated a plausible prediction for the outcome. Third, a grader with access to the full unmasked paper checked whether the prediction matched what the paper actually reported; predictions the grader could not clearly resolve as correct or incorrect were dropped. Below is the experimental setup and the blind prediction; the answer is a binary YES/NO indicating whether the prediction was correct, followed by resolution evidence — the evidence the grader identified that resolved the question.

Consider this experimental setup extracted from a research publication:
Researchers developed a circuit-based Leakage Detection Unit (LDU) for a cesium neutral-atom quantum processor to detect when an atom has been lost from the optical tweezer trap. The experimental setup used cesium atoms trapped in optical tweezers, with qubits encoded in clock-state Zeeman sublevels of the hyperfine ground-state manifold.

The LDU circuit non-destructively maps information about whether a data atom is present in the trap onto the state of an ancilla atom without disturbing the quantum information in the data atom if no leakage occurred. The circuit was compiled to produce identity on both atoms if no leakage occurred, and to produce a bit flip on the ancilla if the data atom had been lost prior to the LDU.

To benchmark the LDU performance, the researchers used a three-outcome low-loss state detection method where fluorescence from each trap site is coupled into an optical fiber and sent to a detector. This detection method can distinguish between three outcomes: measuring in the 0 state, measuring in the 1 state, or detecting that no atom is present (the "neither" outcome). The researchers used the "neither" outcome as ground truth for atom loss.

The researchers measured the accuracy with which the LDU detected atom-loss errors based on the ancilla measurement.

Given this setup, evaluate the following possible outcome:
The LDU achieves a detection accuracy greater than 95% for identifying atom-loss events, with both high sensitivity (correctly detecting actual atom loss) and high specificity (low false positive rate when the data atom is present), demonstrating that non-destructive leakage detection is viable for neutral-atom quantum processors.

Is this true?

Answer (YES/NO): NO